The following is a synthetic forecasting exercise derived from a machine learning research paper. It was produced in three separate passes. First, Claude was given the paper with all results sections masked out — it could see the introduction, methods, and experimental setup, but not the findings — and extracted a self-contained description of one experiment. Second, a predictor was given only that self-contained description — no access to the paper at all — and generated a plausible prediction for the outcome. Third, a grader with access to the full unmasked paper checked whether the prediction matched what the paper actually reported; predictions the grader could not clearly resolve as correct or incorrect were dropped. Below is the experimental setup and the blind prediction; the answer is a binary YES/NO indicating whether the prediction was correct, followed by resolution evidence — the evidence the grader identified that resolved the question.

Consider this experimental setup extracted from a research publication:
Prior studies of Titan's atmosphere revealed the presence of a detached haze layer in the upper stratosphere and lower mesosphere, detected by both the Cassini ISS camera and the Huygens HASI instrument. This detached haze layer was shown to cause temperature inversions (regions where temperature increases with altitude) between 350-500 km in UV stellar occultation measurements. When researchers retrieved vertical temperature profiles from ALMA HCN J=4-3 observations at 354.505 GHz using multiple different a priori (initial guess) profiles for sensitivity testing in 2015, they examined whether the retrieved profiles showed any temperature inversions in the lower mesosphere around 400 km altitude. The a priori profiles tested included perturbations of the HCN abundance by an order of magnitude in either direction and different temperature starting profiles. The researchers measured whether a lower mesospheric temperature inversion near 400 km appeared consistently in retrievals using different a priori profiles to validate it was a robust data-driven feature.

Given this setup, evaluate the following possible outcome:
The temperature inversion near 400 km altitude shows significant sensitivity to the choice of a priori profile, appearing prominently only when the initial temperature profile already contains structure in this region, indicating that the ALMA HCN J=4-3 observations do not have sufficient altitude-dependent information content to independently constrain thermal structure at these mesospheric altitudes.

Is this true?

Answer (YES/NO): NO